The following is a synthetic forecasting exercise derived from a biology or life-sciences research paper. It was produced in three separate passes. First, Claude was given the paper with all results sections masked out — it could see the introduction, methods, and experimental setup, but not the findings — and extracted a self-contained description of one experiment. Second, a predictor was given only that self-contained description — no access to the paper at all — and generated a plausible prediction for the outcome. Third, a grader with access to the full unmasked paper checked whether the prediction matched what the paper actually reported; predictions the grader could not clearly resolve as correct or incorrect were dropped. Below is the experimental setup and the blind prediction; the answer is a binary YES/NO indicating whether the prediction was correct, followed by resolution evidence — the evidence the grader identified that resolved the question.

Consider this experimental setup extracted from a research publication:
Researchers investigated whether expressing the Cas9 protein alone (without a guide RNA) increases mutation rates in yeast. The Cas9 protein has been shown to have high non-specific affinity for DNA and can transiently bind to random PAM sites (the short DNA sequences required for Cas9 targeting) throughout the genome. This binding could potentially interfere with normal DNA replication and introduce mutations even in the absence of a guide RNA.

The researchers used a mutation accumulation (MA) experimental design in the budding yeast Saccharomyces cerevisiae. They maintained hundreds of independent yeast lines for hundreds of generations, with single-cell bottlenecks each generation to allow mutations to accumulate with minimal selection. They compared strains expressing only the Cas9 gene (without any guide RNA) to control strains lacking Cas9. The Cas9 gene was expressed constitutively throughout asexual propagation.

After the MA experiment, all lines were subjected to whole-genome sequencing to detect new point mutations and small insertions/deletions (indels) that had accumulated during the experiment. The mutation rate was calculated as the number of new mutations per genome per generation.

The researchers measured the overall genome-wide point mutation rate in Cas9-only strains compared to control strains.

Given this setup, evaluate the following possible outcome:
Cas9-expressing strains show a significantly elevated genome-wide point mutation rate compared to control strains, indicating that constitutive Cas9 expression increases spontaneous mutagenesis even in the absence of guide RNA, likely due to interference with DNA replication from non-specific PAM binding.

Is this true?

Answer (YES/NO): NO